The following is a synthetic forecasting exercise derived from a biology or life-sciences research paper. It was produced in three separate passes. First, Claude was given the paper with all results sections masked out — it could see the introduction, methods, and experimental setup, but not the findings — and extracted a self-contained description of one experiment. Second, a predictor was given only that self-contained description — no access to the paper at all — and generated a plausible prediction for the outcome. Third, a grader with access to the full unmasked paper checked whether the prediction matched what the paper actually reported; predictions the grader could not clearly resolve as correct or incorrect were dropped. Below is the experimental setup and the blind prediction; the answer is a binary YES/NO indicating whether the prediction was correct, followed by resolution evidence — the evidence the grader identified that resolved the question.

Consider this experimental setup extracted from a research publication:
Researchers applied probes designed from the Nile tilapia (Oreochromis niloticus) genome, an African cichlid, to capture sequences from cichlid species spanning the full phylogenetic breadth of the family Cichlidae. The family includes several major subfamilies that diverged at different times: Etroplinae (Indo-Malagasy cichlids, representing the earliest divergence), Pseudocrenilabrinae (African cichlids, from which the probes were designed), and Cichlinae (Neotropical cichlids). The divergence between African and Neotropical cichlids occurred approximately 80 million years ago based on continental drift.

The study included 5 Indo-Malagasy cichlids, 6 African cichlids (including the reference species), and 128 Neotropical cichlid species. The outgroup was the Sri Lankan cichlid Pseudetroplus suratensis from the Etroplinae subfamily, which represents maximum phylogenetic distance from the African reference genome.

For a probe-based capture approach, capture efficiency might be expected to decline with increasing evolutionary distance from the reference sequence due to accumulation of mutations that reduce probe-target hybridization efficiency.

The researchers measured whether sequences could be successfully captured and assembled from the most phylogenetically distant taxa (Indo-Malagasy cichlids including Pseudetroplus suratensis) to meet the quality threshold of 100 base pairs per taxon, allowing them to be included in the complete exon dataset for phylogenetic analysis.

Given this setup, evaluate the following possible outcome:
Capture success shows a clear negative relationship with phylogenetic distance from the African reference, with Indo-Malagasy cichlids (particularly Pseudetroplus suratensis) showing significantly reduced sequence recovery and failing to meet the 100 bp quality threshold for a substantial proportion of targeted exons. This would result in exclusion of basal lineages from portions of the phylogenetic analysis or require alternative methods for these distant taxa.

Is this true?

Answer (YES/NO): NO